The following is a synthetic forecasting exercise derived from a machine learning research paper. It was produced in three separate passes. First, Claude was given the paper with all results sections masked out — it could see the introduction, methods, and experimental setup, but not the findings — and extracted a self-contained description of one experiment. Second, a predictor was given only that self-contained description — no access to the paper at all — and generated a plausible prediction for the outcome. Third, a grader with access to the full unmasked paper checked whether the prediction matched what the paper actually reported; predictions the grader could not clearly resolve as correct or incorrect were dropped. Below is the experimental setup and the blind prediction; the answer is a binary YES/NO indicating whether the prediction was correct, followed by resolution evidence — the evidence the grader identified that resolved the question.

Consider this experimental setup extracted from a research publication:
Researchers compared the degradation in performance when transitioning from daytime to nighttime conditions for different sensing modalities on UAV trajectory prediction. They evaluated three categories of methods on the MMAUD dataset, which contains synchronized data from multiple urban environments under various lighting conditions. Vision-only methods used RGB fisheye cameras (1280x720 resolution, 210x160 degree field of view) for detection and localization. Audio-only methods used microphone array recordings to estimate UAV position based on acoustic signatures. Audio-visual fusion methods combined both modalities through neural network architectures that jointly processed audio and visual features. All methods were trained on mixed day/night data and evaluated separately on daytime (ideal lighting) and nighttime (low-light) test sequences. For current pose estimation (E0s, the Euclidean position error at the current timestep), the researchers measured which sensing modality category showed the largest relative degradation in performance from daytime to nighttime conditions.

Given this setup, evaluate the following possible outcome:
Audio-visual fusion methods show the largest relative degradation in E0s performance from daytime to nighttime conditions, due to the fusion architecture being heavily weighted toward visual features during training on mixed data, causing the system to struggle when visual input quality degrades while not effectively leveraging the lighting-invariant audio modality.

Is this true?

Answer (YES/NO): NO